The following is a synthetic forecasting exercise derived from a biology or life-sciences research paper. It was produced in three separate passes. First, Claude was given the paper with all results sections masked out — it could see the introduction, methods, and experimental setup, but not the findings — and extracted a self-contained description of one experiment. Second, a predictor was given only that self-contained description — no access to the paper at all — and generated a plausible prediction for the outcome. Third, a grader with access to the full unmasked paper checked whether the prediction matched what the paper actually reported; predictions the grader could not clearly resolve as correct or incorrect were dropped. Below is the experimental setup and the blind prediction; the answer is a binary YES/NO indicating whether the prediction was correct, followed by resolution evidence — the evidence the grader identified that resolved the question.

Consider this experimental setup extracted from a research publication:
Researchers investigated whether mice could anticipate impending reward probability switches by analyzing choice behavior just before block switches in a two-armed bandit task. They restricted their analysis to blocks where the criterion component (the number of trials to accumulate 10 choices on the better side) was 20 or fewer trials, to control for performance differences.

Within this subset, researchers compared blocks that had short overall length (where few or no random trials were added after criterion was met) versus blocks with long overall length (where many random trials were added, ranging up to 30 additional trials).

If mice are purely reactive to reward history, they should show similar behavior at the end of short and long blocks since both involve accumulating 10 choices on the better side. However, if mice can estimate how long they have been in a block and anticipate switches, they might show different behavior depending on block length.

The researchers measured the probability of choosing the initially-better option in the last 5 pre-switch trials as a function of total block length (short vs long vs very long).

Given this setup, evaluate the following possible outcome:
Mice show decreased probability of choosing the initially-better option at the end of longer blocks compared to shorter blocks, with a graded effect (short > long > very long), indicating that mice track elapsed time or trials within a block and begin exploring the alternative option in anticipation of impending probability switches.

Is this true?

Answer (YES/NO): YES